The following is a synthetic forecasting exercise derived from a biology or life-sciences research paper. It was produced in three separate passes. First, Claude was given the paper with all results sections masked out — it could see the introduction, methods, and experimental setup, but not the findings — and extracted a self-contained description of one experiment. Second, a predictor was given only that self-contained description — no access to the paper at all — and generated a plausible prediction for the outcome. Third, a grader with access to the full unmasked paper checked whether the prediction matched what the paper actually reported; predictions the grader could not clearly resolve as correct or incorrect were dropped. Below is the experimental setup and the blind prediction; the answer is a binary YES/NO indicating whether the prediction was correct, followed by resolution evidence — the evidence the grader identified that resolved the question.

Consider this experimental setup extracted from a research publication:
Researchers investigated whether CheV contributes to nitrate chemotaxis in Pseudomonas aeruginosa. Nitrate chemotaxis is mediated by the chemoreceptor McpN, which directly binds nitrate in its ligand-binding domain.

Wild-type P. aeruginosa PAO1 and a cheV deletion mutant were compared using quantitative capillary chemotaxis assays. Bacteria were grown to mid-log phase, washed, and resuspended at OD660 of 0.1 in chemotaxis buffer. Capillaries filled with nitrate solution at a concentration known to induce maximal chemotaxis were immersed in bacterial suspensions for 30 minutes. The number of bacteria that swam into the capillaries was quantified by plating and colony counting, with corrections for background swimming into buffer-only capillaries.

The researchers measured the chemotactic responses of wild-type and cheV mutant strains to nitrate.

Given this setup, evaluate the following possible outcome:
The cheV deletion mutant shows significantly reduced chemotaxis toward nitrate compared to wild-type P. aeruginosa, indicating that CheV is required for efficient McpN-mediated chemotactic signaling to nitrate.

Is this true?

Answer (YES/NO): YES